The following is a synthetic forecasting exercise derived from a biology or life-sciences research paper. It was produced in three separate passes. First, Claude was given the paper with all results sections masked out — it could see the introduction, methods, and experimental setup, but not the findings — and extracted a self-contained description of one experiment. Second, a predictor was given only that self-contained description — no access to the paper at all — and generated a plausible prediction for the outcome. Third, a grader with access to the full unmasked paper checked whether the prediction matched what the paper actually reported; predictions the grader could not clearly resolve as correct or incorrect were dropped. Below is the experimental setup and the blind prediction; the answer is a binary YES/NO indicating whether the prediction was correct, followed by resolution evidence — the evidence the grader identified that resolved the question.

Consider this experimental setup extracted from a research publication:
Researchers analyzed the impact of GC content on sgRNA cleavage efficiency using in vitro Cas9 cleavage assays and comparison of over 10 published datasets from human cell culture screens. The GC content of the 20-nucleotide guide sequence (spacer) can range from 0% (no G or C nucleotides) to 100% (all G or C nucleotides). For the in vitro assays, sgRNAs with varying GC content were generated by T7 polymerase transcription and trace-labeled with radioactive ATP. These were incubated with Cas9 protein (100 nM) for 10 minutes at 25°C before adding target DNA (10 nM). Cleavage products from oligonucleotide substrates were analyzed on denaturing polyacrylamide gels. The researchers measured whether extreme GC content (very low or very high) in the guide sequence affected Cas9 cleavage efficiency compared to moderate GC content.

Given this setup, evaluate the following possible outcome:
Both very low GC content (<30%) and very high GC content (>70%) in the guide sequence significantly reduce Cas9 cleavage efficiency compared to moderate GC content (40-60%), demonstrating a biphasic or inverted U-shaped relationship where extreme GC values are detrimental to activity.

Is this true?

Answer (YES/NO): NO